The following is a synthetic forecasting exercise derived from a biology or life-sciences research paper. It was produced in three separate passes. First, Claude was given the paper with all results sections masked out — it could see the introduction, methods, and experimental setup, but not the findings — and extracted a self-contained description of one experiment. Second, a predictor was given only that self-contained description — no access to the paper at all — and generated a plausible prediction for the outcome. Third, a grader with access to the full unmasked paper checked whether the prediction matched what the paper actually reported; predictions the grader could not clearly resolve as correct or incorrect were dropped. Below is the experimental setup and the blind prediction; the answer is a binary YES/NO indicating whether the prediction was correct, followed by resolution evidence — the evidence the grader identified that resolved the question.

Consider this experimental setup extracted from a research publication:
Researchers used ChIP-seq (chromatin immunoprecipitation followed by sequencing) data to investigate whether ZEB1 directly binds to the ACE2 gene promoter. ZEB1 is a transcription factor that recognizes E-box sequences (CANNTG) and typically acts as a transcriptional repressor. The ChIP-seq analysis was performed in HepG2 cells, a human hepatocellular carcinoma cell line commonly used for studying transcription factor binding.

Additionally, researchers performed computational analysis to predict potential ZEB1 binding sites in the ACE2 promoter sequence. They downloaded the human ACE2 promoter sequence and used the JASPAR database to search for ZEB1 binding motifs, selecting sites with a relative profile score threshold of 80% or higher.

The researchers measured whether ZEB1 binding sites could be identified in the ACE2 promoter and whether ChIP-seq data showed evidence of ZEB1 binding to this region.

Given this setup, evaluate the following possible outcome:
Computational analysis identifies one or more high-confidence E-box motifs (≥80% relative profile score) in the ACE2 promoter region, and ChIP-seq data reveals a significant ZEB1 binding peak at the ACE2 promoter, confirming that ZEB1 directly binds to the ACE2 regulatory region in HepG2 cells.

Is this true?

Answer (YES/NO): YES